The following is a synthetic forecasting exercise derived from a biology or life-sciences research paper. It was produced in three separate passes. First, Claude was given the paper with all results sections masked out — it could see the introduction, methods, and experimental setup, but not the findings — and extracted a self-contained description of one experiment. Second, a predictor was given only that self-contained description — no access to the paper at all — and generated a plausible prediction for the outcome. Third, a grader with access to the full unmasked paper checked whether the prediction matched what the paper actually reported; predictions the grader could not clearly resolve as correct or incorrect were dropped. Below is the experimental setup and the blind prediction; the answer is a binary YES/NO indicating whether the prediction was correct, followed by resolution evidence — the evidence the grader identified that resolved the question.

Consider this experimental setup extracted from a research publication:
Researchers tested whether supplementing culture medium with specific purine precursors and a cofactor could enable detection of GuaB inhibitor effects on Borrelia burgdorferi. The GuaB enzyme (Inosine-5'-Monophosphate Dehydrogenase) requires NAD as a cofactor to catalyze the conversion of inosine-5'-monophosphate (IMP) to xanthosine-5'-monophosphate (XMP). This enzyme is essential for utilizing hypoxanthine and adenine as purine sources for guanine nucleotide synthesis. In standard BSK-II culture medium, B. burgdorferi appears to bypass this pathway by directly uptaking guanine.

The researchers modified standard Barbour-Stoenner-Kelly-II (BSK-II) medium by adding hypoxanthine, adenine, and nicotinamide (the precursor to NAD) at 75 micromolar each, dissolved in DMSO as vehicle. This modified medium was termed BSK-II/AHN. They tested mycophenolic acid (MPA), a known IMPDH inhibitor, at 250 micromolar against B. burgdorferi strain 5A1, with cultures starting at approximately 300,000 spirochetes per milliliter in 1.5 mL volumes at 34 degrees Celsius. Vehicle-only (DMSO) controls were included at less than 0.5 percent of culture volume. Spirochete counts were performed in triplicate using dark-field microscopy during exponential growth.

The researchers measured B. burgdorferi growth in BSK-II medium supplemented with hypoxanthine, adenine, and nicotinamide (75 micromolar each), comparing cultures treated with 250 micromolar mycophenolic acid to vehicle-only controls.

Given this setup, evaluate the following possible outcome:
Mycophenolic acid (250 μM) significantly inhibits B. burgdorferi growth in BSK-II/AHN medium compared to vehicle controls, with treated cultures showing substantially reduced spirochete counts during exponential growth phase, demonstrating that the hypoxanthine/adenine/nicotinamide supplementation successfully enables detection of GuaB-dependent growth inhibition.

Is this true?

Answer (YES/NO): YES